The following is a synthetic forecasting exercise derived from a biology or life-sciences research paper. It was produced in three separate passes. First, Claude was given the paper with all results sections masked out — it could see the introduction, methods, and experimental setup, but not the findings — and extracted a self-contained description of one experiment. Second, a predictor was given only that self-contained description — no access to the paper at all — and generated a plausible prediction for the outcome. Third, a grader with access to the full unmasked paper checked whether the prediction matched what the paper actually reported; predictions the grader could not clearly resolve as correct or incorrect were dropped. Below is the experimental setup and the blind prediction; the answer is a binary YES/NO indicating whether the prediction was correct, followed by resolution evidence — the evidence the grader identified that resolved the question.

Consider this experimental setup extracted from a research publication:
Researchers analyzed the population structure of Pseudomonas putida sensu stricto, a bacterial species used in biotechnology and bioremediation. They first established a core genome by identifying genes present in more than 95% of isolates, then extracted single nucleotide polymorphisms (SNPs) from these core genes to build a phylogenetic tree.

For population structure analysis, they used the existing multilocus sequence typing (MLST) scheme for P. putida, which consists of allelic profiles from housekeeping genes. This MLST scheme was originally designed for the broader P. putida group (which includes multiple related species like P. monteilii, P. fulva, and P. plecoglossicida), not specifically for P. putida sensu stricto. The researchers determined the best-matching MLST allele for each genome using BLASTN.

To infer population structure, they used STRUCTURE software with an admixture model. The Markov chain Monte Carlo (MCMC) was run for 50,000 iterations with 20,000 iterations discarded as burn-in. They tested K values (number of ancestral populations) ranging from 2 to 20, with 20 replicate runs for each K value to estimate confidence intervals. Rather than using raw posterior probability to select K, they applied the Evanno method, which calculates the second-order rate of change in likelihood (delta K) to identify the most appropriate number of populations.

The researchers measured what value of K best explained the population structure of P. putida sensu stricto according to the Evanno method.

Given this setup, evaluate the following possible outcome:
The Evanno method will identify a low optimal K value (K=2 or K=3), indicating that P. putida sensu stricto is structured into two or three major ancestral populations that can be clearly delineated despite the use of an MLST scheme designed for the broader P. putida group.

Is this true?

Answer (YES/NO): NO